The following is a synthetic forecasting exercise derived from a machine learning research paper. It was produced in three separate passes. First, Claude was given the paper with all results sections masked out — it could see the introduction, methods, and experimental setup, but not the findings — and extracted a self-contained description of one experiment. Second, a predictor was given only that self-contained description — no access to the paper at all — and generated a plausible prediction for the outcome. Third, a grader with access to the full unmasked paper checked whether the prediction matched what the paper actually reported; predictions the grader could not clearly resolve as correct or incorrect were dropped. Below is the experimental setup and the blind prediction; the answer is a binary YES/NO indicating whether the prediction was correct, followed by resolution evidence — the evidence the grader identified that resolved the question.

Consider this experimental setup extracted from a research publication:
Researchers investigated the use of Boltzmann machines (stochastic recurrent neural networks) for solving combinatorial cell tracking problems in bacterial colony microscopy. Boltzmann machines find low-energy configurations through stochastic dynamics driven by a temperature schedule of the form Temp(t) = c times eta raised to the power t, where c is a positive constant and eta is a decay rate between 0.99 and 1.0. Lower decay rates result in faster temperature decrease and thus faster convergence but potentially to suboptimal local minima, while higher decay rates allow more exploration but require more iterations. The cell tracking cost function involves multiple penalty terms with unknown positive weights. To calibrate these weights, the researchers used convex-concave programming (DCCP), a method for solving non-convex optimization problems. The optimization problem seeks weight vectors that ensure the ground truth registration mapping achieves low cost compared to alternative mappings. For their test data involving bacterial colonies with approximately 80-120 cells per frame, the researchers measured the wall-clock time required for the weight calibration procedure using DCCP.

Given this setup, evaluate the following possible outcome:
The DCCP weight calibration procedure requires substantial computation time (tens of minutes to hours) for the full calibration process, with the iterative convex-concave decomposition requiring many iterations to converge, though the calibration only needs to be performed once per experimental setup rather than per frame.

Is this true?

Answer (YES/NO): NO